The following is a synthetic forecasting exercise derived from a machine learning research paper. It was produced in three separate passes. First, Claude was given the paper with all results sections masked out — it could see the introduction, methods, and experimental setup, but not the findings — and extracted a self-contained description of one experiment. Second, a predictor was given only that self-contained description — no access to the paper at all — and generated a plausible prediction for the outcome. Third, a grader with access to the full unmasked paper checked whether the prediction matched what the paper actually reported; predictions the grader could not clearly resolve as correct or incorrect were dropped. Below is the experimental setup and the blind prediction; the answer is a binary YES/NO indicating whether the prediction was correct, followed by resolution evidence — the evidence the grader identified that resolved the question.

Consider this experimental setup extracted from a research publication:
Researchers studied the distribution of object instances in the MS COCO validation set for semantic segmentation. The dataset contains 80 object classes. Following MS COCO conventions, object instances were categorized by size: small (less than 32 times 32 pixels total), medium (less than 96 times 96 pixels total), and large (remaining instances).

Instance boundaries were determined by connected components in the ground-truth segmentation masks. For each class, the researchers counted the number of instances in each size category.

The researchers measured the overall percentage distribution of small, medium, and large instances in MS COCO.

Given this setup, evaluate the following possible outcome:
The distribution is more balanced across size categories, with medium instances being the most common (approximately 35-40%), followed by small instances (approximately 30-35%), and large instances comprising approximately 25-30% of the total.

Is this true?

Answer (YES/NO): NO